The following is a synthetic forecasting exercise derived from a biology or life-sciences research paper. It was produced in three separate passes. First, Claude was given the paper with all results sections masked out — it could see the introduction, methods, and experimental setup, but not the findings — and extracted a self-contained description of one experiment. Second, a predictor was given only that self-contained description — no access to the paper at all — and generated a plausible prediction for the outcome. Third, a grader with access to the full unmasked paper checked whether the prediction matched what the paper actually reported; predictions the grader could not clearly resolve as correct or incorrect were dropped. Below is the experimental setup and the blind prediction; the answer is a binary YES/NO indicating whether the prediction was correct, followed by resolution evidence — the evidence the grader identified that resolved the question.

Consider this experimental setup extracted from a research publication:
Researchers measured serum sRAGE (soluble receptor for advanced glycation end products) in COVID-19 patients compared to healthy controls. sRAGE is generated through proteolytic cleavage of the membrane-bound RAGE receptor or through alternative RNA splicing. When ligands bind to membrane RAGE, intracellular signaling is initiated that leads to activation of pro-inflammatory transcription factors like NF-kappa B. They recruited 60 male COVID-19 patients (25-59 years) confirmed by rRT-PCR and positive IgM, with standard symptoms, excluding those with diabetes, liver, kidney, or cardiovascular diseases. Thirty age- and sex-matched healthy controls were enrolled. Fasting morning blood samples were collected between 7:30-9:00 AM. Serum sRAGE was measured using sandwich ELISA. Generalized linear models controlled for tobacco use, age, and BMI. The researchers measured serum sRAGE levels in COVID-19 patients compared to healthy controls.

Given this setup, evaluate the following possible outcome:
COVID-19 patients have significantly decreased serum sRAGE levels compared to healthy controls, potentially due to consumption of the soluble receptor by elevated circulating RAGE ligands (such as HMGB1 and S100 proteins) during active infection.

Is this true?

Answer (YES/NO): NO